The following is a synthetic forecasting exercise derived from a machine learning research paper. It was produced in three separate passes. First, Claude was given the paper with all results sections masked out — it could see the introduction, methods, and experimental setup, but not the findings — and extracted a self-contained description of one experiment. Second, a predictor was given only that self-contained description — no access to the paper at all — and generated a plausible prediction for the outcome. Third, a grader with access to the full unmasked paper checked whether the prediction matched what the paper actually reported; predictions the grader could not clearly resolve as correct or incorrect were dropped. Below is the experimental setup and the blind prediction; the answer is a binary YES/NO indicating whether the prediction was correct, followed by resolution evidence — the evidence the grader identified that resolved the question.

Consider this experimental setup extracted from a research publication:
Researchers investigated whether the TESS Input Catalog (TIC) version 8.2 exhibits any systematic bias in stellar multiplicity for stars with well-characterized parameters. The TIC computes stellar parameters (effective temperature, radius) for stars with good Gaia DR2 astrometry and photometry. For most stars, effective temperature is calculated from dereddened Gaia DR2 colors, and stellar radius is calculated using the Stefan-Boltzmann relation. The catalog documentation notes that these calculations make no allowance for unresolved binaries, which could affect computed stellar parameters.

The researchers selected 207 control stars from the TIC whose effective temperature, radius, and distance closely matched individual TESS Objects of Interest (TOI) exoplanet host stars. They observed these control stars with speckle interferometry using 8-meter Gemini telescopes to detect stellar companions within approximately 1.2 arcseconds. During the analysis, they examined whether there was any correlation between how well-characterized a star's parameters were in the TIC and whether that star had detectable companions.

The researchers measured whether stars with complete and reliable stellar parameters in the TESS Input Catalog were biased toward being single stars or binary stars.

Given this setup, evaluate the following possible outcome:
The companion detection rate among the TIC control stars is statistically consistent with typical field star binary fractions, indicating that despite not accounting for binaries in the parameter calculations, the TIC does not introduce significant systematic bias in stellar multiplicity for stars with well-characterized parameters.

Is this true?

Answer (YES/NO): NO